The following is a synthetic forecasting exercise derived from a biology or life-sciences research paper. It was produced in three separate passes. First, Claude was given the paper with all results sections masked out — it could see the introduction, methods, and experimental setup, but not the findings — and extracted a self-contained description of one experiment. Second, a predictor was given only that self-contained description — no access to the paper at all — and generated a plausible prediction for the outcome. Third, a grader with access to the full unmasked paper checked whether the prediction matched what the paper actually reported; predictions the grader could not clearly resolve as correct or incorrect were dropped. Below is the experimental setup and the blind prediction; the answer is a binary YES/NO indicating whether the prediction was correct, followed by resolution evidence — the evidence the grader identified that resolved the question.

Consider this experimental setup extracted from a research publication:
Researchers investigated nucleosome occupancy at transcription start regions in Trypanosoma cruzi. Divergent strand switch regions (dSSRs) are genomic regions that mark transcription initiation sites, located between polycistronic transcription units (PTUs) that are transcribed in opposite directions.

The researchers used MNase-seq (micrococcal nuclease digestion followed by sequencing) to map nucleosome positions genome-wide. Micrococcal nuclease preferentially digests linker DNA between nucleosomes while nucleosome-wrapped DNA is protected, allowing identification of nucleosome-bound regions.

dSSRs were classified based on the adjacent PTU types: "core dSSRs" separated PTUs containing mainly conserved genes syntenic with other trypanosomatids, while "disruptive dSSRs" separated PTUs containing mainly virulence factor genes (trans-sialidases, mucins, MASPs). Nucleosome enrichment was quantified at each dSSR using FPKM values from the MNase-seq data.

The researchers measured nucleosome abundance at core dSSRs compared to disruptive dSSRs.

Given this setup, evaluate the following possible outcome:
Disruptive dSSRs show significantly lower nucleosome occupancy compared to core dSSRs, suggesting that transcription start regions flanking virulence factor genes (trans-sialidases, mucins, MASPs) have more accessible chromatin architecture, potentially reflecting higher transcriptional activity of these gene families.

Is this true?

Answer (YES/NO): NO